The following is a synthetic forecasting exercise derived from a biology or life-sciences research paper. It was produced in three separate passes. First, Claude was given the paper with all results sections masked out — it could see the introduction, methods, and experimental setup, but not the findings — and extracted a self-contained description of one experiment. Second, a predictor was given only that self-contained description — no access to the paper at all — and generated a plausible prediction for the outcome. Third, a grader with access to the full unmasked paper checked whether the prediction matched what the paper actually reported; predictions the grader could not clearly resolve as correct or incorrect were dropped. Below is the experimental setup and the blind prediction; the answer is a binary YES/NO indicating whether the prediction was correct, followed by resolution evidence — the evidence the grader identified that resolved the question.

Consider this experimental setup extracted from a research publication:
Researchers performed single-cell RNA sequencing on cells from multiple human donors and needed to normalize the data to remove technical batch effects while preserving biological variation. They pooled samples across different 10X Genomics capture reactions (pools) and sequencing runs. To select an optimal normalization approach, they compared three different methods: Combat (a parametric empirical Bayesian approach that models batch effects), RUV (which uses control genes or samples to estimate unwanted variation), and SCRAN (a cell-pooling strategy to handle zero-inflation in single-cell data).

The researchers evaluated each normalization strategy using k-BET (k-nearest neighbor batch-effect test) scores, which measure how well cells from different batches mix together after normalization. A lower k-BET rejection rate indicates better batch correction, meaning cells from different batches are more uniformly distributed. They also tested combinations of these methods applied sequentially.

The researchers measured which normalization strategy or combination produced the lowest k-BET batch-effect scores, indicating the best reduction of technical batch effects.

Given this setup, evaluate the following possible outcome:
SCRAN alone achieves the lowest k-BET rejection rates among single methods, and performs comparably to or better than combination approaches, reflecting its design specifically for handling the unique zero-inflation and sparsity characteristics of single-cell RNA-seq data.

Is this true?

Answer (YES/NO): NO